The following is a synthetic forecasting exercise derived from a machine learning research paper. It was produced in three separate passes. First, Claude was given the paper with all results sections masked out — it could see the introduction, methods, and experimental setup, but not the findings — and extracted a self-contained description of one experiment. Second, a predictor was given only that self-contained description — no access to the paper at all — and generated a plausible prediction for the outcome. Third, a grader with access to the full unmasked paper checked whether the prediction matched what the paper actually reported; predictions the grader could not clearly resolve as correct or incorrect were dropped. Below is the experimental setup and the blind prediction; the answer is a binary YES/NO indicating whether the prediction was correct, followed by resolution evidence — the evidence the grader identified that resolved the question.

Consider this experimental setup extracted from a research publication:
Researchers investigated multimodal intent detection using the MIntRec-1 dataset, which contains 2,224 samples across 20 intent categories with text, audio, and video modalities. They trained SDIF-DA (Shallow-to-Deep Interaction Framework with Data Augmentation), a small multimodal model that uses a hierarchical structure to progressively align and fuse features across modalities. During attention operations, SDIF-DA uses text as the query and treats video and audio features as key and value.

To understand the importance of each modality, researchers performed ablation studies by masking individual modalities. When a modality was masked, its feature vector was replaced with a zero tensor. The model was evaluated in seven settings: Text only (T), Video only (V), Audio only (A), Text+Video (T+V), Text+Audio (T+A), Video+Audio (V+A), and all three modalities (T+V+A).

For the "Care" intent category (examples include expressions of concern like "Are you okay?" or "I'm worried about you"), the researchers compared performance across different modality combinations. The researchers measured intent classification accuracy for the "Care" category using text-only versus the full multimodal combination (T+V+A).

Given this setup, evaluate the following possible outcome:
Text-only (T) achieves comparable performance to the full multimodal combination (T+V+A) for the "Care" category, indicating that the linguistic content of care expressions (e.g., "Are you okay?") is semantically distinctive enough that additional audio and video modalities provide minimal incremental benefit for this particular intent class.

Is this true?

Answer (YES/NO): NO